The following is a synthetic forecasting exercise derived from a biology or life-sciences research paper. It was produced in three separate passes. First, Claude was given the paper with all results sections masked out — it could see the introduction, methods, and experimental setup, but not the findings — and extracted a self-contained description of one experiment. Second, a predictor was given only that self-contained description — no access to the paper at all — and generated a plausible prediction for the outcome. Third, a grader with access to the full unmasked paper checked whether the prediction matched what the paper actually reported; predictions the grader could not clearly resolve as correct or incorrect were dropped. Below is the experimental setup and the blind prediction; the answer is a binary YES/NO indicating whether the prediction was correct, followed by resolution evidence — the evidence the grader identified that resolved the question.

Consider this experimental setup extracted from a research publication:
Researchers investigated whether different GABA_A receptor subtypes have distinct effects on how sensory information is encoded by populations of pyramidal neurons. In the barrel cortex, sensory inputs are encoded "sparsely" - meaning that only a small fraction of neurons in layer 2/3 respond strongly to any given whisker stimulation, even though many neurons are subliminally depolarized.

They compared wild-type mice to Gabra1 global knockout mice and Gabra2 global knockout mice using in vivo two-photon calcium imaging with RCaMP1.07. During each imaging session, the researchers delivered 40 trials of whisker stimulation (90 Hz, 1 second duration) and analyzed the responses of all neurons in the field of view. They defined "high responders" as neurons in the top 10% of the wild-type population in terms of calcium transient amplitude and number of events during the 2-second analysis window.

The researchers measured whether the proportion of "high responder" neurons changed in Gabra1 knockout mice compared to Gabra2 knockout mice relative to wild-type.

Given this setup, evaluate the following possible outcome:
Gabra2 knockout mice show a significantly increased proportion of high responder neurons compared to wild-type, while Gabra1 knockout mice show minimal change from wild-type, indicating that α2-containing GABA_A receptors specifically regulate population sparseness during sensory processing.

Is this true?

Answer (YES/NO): NO